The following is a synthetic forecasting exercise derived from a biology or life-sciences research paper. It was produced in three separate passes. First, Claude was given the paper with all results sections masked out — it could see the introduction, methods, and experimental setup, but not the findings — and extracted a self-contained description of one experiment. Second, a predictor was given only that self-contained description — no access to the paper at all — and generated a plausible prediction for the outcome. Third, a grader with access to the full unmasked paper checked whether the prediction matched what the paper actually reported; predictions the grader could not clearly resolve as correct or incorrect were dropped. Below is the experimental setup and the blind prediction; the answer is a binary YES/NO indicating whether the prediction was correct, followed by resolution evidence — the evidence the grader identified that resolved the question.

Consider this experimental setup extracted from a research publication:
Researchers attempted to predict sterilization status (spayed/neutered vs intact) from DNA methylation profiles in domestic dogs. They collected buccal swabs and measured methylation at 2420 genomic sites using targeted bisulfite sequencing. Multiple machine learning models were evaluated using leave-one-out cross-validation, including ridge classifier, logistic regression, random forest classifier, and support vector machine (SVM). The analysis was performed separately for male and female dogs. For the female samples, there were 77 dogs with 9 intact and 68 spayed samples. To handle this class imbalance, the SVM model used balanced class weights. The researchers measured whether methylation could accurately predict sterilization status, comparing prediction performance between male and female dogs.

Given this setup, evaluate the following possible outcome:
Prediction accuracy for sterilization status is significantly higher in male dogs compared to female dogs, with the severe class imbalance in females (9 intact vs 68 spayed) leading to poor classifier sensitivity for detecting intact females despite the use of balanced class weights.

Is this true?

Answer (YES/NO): NO